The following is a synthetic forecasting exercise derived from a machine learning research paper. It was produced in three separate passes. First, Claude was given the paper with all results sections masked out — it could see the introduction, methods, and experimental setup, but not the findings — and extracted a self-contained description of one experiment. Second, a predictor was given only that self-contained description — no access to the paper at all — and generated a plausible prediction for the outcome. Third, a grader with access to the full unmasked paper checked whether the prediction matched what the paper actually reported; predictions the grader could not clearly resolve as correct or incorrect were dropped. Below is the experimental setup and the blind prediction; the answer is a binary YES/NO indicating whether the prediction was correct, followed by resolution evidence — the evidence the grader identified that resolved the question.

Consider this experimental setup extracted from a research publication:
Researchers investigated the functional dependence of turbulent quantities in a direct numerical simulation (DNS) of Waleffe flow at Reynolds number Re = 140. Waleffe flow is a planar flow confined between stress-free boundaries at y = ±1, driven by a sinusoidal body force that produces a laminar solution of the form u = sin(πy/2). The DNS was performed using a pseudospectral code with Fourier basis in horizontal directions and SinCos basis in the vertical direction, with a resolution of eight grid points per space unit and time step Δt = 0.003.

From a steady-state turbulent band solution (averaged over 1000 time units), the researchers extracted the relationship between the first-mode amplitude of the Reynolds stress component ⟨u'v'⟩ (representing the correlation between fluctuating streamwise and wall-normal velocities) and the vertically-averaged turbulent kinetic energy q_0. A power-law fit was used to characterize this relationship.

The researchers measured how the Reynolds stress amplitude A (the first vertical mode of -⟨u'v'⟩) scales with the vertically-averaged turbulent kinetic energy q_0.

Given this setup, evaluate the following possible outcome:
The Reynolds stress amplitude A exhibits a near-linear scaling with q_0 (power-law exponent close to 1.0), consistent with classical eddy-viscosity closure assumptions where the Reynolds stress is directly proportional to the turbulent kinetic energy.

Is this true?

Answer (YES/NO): NO